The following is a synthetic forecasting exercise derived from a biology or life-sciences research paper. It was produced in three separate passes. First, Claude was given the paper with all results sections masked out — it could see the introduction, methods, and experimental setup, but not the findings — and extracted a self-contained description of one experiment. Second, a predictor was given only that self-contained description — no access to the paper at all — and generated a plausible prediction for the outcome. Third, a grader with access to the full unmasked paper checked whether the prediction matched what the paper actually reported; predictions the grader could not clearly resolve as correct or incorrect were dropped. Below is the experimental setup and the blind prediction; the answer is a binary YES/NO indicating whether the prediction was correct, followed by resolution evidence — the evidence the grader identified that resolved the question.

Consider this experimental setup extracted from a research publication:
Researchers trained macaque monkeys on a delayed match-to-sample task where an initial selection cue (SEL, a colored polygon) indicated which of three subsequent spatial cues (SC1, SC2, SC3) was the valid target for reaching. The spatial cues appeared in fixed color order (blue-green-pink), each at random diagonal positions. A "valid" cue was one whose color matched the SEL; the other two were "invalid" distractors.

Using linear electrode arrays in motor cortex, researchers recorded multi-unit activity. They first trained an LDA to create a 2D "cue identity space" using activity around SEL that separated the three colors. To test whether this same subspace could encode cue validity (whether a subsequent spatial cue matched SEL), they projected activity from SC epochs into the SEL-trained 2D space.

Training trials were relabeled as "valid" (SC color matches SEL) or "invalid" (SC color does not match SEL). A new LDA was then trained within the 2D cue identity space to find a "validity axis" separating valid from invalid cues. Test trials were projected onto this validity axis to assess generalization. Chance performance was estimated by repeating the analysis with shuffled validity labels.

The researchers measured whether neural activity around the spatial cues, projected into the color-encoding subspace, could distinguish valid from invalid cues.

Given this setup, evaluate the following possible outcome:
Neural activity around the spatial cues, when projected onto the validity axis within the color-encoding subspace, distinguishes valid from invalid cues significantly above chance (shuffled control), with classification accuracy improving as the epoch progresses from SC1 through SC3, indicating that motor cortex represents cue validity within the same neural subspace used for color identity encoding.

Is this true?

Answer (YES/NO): NO